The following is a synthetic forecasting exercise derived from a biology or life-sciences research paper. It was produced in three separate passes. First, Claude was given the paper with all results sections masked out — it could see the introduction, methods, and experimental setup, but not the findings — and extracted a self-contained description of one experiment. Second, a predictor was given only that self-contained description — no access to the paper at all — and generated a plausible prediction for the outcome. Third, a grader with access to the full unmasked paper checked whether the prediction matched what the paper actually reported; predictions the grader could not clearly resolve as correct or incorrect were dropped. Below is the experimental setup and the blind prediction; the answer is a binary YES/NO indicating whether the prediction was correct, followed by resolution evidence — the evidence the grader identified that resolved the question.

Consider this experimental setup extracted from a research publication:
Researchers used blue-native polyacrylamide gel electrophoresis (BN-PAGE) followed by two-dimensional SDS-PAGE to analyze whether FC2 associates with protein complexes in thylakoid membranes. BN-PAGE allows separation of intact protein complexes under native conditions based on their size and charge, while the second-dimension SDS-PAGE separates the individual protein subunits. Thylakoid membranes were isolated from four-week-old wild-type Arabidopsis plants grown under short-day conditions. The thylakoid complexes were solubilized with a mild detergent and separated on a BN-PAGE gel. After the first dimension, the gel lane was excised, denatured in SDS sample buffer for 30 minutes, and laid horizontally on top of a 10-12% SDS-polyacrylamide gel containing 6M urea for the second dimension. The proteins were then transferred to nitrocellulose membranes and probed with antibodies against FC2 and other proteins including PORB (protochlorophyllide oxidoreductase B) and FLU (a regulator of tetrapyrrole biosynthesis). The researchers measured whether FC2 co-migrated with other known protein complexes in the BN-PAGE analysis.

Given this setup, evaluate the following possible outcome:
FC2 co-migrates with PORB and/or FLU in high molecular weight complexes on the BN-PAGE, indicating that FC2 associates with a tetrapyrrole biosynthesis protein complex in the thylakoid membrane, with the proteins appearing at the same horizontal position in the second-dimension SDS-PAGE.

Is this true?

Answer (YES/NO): YES